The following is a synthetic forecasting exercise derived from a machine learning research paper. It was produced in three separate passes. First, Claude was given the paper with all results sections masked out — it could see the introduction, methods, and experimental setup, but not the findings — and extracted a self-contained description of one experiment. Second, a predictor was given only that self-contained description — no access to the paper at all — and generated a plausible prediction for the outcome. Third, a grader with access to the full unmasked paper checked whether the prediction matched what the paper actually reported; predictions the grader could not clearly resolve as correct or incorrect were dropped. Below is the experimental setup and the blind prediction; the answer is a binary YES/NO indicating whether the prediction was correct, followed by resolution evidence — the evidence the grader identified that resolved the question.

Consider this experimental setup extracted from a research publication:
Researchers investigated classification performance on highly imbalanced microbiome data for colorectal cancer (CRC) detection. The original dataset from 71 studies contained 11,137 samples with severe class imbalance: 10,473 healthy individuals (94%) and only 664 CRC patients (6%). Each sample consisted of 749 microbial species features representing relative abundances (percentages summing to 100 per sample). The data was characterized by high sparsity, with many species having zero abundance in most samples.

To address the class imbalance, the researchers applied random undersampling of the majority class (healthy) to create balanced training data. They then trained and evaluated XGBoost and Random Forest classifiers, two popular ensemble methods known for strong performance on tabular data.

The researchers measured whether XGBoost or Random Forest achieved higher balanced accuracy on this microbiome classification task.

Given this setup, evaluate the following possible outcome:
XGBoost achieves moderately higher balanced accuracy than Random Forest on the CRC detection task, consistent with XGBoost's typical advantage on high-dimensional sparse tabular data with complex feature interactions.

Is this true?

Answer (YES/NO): NO